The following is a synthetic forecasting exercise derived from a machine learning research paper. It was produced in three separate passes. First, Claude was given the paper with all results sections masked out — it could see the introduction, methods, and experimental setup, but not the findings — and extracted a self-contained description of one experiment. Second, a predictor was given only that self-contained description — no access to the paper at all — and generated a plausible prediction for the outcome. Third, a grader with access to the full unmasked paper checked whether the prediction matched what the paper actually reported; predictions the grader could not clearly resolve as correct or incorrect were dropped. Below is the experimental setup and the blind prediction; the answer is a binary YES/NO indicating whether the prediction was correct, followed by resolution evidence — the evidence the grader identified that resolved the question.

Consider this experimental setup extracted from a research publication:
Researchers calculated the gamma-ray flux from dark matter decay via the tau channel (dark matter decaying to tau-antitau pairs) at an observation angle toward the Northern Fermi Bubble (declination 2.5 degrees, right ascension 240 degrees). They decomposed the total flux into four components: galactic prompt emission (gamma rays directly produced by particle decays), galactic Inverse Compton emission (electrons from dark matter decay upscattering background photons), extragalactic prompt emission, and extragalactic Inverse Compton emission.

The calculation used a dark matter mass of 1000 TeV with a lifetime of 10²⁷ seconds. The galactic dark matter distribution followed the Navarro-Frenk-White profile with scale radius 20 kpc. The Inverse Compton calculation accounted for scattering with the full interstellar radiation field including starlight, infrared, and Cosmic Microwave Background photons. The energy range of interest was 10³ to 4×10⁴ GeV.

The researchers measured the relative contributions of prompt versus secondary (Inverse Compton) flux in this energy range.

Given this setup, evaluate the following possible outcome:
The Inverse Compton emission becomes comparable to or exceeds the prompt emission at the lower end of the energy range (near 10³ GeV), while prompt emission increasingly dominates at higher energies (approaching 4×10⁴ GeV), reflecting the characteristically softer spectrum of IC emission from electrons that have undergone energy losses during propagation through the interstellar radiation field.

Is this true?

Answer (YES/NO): YES